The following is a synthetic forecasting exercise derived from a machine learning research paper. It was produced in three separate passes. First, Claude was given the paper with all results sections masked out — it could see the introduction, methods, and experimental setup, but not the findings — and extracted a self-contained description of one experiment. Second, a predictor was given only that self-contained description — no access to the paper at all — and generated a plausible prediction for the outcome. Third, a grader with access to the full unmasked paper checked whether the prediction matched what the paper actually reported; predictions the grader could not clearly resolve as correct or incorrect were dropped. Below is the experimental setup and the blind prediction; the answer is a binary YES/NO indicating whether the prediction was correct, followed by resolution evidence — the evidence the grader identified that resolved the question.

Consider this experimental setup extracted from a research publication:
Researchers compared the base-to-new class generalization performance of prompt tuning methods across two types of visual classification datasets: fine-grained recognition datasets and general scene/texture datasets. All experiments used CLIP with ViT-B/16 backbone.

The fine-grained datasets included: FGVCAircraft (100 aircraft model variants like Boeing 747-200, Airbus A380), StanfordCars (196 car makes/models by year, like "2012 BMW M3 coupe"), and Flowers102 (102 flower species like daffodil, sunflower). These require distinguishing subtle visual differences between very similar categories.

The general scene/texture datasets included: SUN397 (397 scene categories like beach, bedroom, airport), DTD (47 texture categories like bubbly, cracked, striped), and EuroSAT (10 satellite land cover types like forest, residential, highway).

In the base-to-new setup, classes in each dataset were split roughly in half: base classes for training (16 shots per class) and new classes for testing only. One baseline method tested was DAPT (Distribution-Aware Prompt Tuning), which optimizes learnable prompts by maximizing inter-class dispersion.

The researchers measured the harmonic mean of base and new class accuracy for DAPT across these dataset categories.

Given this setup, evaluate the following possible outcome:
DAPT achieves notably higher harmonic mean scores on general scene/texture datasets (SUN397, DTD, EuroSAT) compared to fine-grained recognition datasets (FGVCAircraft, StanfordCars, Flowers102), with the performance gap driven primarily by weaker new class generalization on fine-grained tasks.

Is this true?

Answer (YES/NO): NO